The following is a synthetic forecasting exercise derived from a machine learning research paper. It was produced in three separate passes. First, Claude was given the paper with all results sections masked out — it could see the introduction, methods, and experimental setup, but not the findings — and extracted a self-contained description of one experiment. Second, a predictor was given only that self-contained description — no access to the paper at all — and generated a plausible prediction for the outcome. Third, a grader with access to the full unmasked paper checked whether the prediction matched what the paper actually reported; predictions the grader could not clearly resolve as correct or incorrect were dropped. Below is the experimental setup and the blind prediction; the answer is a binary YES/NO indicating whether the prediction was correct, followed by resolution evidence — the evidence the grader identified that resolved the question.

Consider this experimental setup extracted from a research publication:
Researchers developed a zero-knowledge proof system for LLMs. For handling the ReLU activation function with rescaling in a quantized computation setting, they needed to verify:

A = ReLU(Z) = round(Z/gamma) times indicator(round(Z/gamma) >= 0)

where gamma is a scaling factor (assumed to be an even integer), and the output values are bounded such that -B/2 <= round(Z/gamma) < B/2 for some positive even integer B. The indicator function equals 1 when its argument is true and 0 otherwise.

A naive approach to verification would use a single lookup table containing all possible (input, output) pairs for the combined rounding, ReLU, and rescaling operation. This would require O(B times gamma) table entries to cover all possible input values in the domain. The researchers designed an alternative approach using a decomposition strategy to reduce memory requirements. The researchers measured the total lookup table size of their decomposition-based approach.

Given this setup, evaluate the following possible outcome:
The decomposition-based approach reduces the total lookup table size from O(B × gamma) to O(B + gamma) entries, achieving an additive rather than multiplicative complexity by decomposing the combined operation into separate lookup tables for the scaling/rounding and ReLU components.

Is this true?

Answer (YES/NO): NO